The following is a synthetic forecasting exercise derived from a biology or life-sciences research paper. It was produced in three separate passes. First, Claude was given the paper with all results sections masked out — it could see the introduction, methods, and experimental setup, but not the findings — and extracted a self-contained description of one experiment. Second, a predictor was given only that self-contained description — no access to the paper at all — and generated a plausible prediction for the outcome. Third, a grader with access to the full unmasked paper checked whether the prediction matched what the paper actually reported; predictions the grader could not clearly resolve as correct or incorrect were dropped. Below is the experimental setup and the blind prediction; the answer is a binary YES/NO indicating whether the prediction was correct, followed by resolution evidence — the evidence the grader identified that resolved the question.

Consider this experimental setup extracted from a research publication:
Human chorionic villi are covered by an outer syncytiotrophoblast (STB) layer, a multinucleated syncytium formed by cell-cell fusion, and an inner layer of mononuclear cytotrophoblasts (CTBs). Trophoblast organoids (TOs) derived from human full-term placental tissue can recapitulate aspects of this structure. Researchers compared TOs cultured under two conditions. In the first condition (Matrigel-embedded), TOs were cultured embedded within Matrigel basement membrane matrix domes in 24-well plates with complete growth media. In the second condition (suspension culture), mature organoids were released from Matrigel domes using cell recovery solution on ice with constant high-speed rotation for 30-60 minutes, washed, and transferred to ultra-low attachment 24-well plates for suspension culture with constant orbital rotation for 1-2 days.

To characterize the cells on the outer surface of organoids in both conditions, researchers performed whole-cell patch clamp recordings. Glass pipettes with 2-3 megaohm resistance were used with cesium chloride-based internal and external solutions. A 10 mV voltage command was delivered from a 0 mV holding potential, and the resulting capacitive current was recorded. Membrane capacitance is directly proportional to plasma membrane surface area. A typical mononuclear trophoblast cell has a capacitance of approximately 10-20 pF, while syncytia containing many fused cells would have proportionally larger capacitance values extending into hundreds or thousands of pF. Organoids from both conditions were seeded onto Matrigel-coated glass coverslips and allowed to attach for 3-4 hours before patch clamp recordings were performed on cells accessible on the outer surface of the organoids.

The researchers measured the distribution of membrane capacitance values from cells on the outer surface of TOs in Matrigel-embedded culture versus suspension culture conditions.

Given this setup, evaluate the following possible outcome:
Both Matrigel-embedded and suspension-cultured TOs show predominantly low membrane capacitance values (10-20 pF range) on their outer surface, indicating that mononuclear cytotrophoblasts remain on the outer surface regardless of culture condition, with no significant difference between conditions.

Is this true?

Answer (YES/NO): NO